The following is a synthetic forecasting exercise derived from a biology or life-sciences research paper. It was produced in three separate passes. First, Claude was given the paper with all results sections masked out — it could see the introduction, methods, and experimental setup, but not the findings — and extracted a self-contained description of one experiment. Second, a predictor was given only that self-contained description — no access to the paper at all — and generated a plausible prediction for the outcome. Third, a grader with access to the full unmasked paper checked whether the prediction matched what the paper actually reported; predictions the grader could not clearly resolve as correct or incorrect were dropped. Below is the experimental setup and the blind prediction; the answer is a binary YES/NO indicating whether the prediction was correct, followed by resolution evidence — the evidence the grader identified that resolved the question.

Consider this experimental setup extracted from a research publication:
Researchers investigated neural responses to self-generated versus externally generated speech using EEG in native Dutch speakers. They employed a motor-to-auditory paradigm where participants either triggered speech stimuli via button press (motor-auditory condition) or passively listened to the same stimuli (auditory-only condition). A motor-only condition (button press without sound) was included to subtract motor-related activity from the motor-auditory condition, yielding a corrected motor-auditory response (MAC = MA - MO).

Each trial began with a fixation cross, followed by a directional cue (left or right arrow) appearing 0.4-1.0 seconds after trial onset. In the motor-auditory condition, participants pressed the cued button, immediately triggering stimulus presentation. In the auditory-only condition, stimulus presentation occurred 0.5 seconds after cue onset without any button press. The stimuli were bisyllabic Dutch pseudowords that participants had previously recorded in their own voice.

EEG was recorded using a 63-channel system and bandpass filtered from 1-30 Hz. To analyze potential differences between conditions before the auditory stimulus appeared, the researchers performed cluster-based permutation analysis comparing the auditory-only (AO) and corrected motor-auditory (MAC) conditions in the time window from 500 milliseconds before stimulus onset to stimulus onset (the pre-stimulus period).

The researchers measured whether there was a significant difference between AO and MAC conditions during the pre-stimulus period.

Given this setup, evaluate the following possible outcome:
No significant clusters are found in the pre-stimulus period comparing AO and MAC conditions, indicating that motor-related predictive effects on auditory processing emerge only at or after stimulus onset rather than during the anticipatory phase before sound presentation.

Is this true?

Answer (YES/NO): NO